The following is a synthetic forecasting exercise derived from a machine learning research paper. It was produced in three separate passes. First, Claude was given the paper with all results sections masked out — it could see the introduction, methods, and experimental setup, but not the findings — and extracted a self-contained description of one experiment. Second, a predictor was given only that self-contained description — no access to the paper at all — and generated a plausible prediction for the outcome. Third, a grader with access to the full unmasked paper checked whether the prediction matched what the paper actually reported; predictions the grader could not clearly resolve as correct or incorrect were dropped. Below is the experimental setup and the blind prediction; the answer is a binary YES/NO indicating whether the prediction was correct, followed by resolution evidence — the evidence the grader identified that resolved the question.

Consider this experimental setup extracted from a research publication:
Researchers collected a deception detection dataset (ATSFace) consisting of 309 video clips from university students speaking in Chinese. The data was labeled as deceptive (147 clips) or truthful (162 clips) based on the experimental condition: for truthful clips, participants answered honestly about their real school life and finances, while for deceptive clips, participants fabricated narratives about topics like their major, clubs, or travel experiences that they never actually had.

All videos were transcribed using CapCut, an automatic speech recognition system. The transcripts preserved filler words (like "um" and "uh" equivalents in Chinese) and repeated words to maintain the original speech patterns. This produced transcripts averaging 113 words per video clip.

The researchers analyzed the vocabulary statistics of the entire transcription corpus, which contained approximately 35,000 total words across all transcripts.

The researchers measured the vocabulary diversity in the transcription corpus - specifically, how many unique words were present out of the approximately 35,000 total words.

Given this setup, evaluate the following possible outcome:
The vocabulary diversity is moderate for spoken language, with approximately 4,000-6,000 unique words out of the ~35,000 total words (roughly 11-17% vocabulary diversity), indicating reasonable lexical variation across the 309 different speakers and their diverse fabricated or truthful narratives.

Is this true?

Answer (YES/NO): NO